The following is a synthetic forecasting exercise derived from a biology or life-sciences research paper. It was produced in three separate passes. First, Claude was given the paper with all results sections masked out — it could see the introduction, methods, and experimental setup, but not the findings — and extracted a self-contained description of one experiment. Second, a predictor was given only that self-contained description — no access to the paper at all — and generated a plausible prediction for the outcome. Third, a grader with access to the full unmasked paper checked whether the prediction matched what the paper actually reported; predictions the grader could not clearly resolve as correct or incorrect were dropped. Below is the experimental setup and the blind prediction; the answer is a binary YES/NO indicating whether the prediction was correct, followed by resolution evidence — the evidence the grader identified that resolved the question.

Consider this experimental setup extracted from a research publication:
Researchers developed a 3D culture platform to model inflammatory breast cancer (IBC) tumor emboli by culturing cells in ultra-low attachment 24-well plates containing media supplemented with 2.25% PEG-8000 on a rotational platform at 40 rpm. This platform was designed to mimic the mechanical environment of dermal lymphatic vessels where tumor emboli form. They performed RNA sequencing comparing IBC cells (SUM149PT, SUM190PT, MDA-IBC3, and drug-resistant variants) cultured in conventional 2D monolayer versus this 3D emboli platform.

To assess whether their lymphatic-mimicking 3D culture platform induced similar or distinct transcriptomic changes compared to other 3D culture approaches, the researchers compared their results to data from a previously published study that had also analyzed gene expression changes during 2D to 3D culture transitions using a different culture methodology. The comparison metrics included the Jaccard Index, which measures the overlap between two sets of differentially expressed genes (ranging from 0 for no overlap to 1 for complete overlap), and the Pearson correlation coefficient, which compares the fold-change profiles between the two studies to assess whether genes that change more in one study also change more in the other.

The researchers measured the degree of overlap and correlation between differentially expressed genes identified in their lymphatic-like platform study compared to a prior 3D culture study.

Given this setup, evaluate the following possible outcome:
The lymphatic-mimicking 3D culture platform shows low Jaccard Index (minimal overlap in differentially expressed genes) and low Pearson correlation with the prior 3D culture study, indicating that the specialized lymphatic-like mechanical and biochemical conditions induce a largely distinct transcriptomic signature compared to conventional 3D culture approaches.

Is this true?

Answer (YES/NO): NO